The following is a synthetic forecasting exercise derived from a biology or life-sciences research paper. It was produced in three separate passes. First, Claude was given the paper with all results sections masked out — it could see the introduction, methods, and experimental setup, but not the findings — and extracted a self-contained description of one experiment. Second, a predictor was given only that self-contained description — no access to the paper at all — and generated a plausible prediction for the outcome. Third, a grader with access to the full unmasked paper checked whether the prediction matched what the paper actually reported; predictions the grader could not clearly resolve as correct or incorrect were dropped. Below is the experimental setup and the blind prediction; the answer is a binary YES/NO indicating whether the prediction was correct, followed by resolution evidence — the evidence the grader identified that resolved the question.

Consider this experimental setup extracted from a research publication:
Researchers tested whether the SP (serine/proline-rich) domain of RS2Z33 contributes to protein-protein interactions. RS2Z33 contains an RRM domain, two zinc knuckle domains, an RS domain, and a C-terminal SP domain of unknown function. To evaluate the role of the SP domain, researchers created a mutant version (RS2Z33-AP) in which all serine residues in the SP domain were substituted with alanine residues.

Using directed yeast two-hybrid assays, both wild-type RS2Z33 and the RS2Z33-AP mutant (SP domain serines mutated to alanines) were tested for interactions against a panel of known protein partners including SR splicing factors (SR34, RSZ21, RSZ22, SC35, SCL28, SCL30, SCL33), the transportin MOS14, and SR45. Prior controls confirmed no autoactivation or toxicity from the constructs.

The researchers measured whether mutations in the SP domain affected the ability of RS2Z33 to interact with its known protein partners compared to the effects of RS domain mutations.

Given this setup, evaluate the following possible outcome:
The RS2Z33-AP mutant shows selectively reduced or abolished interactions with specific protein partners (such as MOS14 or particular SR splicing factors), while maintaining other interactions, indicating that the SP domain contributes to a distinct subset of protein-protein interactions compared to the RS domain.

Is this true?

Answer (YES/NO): YES